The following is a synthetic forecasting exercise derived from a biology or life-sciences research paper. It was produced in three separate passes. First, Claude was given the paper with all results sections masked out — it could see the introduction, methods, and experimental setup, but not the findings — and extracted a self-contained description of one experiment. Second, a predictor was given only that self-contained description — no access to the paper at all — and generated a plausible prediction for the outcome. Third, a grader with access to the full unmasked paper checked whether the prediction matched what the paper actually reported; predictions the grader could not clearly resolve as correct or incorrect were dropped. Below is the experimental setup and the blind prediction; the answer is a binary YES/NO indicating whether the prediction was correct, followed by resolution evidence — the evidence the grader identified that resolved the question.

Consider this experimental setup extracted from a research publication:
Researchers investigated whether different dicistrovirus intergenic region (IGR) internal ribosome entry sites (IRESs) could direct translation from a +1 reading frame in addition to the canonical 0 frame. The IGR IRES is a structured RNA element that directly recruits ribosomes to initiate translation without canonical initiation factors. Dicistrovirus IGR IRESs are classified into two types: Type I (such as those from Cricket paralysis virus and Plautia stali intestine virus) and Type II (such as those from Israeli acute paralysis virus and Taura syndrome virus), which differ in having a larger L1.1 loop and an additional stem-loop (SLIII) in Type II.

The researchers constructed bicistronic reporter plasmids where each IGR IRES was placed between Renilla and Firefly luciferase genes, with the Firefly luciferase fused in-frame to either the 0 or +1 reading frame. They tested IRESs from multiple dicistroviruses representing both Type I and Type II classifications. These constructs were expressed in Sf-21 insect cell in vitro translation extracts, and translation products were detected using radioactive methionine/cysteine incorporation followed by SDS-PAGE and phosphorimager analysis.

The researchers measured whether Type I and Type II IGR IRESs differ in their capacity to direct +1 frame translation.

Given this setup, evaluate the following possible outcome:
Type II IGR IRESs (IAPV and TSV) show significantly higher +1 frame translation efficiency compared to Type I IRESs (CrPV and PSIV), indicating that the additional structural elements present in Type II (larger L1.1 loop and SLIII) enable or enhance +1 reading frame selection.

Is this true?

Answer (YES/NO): NO